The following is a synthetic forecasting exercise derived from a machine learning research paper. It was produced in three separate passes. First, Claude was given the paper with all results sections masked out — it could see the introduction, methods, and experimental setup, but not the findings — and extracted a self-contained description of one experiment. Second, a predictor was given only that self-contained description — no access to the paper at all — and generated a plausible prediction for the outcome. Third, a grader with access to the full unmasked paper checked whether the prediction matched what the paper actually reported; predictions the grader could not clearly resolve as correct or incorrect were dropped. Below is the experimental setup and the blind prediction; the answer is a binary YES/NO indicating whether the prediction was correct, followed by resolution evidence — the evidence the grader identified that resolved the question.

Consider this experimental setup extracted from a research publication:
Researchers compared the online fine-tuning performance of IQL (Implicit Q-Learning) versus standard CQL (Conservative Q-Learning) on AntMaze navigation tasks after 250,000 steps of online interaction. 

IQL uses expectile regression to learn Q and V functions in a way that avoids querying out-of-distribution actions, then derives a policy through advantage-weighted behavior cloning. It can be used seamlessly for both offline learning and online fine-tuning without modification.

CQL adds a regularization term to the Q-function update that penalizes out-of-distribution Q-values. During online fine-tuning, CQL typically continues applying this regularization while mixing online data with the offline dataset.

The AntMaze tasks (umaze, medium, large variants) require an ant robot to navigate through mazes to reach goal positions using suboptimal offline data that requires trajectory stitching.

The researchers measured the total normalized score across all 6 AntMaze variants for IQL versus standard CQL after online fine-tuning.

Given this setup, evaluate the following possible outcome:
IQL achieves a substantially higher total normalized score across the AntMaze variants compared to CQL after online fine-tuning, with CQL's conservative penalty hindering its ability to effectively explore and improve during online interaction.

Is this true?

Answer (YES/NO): NO